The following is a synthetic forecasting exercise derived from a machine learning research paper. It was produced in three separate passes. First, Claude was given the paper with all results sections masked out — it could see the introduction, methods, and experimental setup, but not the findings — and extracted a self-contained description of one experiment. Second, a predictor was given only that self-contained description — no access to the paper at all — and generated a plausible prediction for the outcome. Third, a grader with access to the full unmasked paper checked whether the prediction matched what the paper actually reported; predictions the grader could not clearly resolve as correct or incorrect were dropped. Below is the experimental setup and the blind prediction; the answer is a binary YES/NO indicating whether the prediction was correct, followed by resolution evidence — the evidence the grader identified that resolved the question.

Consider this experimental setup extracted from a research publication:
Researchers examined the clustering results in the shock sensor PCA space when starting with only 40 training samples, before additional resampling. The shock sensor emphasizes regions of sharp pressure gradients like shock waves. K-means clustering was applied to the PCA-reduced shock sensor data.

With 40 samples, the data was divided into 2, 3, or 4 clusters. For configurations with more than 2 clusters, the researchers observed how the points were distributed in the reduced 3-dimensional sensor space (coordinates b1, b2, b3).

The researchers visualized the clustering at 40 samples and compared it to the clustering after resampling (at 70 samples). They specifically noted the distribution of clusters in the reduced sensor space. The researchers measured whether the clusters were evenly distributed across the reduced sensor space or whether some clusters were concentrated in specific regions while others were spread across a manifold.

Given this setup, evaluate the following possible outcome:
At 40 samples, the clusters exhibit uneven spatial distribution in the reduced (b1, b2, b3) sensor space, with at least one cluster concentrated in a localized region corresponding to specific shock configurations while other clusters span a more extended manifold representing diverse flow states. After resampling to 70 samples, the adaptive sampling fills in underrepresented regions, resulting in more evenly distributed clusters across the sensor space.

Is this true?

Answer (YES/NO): YES